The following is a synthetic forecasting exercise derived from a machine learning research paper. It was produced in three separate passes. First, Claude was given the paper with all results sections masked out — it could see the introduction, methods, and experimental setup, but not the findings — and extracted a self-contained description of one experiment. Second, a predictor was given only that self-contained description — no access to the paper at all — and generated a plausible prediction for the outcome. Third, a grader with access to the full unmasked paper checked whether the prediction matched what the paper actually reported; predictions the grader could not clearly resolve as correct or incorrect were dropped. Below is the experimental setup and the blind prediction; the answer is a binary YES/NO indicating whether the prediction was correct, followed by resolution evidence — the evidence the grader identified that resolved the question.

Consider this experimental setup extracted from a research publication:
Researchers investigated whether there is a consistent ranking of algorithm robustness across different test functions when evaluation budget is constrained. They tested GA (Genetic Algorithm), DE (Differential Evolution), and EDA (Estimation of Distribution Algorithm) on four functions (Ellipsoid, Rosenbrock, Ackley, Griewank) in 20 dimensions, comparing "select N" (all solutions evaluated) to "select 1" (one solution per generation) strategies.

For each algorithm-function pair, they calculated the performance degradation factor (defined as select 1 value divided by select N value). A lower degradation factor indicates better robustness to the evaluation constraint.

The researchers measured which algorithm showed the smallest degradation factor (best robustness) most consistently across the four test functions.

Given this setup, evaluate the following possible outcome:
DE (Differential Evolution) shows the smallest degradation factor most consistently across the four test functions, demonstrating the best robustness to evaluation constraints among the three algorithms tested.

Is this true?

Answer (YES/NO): NO